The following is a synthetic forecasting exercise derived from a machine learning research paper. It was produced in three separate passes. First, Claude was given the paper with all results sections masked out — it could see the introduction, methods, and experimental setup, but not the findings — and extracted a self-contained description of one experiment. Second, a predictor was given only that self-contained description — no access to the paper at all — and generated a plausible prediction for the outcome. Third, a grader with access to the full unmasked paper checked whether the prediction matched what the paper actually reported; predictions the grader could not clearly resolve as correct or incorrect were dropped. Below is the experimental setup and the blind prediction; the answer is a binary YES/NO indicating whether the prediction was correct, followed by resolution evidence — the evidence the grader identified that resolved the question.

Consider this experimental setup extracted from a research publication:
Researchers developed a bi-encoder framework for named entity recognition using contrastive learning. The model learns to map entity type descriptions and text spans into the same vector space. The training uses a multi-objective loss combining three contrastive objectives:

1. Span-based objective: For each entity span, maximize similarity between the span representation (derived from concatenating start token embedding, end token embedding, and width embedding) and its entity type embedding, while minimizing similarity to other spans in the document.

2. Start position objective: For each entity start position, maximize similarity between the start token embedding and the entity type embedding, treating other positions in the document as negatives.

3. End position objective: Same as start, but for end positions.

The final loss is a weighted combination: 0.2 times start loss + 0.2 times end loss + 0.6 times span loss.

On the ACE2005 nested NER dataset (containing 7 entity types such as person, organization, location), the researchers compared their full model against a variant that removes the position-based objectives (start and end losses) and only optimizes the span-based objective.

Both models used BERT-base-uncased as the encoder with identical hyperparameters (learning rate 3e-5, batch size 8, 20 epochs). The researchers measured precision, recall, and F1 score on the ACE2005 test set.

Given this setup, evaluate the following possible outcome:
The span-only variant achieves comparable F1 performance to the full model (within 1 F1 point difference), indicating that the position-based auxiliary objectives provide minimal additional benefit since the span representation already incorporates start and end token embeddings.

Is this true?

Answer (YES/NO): YES